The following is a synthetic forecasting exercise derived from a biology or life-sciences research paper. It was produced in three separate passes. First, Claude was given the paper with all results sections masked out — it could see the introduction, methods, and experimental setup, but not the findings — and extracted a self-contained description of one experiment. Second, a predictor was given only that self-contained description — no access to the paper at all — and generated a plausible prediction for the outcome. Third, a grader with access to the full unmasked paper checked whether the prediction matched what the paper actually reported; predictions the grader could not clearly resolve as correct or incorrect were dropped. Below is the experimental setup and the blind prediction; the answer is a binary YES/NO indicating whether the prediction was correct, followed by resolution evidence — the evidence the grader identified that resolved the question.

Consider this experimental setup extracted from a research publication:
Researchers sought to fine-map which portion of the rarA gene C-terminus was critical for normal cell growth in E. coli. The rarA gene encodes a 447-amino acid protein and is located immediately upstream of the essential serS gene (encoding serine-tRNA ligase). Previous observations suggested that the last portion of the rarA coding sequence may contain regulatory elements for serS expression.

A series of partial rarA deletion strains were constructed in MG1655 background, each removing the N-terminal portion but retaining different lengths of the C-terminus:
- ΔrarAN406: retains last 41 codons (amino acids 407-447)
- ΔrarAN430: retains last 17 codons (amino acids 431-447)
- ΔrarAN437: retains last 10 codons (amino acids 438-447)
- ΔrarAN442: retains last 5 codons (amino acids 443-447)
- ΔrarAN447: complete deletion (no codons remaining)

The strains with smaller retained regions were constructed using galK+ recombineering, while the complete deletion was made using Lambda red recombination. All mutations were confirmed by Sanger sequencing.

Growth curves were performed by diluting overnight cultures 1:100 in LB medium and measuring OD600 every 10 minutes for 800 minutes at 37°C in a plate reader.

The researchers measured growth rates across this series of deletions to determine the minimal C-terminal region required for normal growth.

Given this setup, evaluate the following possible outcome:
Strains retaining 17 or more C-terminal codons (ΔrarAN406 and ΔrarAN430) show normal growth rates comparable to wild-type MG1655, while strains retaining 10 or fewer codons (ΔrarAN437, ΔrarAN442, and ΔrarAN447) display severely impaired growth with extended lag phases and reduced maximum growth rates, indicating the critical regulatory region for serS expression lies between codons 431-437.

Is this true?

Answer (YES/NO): NO